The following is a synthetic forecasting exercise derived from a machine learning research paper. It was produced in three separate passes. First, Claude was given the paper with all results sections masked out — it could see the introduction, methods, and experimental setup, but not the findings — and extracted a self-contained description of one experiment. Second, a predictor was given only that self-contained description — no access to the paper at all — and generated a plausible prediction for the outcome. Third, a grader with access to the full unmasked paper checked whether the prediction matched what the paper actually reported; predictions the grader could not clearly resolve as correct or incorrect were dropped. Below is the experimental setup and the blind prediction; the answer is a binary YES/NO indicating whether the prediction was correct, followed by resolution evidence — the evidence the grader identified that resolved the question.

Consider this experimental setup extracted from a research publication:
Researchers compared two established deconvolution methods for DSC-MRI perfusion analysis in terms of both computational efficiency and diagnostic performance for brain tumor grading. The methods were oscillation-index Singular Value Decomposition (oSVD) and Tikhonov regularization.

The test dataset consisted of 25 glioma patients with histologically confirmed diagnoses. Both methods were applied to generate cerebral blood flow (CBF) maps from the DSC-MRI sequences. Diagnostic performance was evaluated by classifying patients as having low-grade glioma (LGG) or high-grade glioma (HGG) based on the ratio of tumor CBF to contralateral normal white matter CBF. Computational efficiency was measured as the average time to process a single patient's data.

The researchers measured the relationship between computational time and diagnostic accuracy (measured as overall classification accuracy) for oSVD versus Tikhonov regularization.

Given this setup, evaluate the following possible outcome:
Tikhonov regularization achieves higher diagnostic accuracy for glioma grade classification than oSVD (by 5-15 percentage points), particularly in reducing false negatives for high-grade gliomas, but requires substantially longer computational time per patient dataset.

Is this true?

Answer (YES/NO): NO